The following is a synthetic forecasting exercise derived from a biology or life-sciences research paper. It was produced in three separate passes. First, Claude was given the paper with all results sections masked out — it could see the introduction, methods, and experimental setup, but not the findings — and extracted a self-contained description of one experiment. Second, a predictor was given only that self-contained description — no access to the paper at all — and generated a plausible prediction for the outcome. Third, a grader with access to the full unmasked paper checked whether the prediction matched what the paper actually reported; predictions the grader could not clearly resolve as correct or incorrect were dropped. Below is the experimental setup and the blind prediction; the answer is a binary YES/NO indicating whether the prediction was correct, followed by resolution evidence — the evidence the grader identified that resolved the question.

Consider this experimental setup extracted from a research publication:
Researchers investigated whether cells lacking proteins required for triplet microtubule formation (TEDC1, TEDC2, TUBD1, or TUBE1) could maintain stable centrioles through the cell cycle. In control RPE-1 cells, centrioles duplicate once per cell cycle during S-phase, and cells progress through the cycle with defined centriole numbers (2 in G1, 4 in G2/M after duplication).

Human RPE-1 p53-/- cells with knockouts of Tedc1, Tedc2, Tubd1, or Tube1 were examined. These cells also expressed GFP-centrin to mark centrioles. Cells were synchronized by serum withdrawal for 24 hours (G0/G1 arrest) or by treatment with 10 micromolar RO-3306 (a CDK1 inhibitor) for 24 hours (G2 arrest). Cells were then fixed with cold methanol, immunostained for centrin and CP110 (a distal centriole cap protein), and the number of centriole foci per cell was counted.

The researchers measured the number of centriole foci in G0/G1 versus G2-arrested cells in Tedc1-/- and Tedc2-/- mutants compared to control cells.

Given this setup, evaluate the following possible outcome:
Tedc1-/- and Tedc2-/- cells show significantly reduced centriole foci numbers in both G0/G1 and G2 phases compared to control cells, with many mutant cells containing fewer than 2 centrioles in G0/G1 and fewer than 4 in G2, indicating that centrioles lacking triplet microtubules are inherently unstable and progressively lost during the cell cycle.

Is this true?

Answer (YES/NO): NO